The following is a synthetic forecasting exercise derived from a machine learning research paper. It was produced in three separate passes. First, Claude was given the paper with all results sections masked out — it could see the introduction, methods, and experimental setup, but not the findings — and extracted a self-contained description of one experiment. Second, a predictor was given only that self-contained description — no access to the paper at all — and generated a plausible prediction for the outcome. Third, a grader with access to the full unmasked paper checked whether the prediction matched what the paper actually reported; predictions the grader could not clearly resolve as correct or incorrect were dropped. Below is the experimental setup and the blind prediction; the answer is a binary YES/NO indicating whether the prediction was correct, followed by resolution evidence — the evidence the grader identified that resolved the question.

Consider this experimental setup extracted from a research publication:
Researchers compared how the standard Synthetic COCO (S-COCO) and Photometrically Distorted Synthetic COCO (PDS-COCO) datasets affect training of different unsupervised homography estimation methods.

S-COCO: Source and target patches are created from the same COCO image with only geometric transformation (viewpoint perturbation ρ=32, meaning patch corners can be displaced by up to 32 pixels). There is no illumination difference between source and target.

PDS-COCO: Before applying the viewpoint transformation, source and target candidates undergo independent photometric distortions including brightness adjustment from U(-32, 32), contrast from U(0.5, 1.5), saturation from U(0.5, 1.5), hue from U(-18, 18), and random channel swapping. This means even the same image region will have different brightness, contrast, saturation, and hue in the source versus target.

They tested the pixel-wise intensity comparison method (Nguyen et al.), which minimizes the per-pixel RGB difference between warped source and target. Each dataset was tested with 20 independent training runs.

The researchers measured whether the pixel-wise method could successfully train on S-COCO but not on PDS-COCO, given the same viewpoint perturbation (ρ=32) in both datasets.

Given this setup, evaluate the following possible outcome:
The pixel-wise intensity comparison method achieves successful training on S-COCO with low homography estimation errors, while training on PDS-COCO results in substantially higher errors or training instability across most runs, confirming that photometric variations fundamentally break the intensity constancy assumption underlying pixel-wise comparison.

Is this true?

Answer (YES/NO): YES